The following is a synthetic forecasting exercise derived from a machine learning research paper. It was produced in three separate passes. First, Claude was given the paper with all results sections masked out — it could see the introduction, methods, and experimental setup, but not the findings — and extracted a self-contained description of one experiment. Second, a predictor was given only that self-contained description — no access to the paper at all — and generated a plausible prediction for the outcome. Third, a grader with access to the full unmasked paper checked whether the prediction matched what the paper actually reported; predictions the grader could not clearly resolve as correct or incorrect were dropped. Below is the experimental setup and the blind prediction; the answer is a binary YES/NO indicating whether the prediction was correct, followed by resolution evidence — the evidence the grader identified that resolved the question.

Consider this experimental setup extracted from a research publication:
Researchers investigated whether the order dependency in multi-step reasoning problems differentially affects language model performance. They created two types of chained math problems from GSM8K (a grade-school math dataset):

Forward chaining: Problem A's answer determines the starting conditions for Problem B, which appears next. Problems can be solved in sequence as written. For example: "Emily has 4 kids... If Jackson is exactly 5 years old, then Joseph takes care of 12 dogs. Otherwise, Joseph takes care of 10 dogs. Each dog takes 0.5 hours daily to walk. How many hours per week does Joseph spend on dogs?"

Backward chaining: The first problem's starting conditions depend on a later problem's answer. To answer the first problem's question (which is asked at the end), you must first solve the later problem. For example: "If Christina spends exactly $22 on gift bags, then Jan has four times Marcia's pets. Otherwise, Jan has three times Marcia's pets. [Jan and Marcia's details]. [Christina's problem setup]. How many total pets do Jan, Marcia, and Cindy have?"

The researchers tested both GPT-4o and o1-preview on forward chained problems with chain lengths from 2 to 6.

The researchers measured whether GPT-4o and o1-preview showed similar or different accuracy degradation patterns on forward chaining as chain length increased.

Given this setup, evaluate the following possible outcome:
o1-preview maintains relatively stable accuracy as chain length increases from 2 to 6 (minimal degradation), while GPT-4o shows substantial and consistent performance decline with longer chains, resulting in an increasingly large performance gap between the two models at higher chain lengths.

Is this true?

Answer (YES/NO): NO